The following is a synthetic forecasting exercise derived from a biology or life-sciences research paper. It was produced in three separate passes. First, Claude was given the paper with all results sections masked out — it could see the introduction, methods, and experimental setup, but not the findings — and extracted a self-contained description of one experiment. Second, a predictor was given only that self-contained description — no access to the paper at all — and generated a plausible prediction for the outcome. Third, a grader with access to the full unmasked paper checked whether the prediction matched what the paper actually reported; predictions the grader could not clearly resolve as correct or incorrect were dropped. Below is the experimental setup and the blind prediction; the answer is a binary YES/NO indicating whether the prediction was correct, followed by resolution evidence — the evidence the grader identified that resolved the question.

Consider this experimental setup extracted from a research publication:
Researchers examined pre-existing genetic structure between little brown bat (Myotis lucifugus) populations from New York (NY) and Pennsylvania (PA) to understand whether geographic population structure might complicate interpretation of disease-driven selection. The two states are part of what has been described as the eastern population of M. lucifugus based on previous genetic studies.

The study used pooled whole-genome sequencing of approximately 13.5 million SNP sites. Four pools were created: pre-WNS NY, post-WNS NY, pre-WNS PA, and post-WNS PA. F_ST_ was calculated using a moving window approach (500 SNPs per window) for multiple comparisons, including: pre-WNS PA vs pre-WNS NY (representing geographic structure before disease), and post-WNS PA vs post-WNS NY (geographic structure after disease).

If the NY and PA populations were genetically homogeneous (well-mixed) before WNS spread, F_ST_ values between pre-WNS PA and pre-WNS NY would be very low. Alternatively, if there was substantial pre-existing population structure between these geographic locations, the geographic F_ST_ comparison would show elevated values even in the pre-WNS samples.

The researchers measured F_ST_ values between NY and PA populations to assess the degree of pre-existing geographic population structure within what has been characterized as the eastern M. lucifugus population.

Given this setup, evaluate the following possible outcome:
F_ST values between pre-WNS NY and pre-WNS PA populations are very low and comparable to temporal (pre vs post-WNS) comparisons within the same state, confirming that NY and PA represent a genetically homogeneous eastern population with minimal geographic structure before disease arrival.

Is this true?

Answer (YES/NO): NO